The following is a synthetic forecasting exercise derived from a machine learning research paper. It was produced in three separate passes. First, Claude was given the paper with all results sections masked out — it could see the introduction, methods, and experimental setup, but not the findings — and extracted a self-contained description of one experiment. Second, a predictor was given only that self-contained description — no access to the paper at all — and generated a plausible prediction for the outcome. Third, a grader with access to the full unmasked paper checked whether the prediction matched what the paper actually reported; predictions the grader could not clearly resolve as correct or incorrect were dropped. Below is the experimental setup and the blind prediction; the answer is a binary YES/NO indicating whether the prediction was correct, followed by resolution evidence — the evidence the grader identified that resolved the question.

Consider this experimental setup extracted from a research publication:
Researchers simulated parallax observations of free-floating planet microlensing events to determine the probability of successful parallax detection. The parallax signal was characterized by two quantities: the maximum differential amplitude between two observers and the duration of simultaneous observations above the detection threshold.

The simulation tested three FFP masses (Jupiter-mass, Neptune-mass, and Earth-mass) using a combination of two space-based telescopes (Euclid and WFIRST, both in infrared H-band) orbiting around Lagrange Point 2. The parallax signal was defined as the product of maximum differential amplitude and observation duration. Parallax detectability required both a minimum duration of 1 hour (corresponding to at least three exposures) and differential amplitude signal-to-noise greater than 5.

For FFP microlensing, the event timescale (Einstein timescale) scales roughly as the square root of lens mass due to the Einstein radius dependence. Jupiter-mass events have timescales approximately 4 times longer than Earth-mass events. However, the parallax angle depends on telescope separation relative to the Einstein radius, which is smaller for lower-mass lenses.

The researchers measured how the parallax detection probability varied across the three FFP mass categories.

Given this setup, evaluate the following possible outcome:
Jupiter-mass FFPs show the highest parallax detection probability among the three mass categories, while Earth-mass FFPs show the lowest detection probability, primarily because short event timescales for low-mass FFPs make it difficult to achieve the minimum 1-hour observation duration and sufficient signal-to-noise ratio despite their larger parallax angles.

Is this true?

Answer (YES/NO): NO